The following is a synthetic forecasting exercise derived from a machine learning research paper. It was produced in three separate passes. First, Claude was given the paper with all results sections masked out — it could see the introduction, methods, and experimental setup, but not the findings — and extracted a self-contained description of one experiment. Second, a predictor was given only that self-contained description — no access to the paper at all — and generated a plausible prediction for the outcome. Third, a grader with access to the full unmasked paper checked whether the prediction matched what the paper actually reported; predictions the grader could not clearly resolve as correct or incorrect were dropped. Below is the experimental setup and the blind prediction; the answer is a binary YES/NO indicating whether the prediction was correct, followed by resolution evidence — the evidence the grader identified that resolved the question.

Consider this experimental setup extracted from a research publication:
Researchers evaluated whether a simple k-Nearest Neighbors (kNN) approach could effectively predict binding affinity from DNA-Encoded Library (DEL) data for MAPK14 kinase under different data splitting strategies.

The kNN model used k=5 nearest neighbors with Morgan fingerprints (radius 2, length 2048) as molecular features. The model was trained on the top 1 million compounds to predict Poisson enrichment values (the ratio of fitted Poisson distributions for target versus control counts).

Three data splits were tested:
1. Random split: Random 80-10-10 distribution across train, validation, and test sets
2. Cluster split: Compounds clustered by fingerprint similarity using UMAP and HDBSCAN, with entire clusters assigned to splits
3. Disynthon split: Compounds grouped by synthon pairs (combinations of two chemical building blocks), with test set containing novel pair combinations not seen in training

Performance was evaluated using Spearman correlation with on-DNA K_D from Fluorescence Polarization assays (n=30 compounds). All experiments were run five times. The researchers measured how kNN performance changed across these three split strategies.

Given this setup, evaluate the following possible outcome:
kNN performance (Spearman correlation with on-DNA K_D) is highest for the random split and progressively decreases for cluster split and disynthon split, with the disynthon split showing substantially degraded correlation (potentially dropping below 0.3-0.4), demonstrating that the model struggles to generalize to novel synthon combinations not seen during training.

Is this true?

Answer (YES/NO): YES